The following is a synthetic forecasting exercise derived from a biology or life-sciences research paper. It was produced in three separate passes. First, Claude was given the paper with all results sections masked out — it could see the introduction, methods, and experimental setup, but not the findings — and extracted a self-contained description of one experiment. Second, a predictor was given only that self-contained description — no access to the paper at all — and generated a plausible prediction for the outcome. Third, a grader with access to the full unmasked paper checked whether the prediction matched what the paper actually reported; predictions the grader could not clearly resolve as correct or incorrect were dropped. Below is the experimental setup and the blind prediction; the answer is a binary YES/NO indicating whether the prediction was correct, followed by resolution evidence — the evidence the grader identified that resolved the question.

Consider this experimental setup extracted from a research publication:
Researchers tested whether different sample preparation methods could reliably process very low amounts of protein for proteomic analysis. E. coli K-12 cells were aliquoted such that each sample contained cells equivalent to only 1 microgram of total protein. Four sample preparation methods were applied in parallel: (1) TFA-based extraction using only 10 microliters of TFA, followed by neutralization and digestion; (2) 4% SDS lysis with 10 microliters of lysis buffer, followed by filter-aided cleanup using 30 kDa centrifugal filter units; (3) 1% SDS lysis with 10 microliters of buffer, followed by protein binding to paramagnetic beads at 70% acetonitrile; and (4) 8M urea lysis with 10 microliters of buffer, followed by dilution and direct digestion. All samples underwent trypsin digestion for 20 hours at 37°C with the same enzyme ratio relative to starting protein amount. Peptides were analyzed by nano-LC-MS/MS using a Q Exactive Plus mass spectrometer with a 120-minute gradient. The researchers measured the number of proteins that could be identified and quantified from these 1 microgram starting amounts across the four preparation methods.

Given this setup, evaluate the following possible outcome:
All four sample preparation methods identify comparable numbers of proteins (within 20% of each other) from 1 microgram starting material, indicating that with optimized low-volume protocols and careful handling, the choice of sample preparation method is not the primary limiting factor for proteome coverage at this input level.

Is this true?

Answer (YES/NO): YES